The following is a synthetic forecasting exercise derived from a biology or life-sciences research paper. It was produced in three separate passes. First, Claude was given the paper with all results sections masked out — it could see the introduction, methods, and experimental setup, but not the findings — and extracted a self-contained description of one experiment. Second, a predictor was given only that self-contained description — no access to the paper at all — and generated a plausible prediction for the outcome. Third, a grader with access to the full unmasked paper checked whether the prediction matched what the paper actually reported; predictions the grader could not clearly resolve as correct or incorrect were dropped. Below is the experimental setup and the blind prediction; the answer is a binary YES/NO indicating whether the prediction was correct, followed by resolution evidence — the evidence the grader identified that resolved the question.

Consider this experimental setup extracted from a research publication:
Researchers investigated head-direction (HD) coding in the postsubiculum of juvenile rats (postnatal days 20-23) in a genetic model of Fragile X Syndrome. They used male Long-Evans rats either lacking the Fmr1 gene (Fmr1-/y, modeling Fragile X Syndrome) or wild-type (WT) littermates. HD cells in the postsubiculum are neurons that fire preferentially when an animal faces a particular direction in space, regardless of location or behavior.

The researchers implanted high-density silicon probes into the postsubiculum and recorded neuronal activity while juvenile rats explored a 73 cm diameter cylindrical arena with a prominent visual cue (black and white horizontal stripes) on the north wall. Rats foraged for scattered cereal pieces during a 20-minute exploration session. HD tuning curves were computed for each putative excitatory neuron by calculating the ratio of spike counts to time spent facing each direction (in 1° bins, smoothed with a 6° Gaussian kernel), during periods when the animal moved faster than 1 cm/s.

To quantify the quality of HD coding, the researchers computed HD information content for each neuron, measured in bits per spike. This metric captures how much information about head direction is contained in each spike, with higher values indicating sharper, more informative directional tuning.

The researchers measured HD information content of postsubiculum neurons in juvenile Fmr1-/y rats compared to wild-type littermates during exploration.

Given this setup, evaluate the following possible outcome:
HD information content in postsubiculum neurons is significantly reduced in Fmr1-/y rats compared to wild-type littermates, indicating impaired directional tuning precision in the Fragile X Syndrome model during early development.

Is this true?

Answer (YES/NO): NO